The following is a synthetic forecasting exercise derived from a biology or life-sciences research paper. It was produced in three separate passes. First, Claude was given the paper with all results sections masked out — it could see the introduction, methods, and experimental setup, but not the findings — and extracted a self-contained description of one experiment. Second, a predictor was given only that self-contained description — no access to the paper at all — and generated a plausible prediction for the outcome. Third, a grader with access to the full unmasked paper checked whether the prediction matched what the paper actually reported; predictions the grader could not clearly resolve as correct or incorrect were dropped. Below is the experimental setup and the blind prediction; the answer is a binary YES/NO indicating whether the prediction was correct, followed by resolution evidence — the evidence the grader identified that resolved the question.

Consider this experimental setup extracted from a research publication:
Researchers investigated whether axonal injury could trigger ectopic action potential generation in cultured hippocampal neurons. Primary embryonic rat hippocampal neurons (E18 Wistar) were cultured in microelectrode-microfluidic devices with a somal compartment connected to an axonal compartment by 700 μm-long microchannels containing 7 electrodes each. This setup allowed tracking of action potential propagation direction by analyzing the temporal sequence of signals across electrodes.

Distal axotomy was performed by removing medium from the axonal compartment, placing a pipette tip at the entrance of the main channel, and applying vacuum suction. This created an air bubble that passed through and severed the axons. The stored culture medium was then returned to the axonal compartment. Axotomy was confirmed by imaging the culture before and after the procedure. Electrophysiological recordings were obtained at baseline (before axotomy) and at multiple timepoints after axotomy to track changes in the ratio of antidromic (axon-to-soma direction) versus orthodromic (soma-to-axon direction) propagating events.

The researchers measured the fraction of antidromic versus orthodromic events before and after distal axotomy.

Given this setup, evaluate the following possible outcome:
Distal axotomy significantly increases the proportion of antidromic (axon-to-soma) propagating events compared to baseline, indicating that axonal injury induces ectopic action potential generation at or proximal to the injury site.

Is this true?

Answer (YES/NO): NO